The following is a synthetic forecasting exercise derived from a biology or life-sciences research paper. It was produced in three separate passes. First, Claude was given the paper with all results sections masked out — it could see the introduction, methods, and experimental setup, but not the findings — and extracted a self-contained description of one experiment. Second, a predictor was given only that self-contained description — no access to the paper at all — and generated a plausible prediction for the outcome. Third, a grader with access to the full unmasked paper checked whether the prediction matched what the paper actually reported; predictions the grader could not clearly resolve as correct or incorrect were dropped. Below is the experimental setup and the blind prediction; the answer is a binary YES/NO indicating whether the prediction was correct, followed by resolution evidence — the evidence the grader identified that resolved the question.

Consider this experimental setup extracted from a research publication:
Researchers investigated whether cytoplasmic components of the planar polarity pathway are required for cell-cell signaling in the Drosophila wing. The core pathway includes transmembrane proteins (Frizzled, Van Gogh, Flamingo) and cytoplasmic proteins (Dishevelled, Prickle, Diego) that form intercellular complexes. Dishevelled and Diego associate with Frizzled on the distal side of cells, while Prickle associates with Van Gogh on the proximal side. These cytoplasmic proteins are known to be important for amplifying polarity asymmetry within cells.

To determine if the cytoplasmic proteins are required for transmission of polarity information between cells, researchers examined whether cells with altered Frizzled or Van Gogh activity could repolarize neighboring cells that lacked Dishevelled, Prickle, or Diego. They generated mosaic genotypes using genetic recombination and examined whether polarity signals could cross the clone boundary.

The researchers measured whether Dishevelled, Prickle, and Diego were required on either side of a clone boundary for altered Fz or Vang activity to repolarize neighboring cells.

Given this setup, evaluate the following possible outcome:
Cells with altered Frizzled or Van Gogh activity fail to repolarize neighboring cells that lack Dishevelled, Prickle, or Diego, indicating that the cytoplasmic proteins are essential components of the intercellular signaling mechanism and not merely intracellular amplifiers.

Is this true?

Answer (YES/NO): NO